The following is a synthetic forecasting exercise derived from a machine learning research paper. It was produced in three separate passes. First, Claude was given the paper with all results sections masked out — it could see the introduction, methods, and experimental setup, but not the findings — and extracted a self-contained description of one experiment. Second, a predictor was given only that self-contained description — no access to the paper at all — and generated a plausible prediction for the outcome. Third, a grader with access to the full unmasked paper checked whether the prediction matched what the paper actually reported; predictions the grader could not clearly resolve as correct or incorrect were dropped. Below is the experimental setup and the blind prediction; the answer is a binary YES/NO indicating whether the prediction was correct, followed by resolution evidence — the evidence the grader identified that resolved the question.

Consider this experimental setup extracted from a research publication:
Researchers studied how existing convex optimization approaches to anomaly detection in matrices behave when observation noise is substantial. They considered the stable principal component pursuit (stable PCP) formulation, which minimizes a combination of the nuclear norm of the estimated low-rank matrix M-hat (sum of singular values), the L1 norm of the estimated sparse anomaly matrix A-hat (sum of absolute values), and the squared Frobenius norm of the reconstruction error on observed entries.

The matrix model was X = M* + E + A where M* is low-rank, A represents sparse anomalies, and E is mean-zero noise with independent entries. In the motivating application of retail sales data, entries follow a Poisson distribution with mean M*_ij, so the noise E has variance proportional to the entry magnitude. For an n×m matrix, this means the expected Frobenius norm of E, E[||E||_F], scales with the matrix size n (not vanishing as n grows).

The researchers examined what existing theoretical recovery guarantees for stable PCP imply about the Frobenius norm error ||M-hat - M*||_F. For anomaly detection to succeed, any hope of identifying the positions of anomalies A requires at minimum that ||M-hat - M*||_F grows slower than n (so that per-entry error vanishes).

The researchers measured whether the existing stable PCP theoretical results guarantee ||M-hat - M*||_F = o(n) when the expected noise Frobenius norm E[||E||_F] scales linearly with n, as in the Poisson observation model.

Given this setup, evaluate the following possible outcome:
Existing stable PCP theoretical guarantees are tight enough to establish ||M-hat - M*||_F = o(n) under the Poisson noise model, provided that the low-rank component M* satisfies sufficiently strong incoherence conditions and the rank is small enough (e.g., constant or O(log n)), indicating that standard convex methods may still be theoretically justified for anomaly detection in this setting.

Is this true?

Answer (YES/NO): NO